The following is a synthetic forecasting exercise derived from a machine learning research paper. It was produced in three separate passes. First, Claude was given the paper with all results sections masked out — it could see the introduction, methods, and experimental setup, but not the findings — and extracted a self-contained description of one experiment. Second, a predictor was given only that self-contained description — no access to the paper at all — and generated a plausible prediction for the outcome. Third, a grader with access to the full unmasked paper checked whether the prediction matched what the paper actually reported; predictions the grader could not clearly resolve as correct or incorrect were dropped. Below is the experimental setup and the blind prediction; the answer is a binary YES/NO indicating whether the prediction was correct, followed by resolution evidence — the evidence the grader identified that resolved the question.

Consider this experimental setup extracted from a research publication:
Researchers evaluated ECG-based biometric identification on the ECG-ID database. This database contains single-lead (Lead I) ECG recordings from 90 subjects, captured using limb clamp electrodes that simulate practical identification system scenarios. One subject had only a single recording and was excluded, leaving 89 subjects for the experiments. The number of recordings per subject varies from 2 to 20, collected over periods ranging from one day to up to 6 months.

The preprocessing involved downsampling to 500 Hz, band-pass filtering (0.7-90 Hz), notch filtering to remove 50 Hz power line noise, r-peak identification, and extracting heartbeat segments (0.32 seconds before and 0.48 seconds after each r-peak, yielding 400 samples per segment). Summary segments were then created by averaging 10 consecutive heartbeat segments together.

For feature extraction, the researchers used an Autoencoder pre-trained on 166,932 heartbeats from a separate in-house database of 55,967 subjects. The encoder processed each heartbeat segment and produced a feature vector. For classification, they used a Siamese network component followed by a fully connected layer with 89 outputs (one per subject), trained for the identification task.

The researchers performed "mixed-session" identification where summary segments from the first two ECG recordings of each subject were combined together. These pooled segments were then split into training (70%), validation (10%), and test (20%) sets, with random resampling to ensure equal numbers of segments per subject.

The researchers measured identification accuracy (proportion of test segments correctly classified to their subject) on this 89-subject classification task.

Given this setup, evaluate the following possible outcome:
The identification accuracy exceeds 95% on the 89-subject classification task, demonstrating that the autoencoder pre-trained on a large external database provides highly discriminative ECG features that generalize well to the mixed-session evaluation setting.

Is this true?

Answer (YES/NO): YES